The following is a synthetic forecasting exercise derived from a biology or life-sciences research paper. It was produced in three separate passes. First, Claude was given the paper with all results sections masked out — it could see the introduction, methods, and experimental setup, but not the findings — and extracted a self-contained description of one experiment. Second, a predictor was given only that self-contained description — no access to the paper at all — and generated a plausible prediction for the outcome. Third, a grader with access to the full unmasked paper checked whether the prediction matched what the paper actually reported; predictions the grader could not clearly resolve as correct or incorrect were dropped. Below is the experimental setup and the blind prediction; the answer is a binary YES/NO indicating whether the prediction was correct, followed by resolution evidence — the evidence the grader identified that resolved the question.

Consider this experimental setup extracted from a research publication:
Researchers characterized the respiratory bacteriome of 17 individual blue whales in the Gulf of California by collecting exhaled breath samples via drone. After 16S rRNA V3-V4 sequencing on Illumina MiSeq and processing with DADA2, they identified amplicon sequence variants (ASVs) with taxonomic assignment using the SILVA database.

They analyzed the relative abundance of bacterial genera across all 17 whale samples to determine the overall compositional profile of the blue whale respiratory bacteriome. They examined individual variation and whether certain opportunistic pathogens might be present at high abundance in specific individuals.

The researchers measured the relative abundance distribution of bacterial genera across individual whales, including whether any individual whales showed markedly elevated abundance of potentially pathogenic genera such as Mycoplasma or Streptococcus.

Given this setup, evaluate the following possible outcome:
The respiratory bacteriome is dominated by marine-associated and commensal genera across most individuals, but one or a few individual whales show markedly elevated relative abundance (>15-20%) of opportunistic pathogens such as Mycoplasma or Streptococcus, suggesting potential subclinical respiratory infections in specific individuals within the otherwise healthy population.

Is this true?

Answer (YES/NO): YES